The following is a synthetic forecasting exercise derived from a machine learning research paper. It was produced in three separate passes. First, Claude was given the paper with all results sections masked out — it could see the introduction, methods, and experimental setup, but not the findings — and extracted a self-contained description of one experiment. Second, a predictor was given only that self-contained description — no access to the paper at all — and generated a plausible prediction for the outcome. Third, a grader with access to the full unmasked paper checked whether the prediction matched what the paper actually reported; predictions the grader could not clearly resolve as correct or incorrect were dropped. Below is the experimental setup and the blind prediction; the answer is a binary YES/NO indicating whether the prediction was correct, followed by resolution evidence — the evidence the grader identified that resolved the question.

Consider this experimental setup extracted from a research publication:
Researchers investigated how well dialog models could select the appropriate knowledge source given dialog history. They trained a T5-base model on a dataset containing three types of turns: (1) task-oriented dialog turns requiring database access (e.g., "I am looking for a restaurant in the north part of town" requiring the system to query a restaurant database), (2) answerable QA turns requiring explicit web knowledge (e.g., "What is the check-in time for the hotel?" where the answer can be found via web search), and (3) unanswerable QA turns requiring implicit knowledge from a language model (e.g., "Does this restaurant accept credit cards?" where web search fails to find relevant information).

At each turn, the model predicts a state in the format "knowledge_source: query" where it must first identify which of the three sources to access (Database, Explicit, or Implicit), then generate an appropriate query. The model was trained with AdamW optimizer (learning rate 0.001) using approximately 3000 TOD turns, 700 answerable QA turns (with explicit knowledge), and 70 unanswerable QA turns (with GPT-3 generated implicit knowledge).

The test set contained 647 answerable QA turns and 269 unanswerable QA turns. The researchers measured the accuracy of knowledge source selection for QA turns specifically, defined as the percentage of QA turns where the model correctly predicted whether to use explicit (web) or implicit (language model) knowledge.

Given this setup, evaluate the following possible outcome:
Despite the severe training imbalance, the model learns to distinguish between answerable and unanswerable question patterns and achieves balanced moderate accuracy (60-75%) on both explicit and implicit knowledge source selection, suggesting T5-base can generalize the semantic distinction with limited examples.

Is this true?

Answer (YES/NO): NO